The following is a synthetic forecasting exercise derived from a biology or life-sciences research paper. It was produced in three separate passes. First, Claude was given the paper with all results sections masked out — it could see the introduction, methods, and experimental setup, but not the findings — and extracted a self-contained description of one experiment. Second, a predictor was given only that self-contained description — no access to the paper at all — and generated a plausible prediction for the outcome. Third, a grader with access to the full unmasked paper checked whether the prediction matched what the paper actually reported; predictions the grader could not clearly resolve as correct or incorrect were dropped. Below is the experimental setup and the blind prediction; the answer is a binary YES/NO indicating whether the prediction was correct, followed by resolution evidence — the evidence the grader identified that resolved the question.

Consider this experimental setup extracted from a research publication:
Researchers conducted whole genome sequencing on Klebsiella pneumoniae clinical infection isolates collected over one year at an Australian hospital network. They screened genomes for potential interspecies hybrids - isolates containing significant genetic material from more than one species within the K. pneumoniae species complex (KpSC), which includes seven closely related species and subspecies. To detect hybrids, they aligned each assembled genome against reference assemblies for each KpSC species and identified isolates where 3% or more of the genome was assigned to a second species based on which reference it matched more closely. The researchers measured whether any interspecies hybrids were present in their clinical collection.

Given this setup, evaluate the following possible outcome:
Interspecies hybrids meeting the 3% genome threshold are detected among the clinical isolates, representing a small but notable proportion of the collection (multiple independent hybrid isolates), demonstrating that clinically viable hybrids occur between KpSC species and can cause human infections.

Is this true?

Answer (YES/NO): YES